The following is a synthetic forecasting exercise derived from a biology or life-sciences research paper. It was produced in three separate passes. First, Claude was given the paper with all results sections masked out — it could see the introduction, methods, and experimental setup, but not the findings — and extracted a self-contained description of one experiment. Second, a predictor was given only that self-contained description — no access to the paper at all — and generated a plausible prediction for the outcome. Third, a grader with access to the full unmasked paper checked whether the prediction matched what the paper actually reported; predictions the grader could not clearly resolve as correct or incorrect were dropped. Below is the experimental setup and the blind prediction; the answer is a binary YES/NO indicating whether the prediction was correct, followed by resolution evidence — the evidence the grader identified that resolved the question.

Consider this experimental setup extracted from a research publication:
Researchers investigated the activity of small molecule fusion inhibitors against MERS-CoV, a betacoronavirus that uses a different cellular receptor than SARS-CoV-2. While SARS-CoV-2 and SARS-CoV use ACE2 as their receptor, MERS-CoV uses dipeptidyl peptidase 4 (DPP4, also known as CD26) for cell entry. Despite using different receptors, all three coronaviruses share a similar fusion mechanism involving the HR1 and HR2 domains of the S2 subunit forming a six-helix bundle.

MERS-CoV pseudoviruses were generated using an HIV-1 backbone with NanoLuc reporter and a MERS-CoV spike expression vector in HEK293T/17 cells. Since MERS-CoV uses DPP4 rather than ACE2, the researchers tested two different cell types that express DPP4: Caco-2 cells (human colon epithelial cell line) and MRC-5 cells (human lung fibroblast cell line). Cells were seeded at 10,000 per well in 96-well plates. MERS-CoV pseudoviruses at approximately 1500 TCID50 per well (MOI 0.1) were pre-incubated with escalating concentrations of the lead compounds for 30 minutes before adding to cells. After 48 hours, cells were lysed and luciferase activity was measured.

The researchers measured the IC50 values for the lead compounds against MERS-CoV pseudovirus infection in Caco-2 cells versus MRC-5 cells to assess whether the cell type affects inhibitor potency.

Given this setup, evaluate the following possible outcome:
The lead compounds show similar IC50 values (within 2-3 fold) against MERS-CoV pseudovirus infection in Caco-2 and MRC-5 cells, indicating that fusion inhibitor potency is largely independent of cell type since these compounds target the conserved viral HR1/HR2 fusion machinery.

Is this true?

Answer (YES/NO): YES